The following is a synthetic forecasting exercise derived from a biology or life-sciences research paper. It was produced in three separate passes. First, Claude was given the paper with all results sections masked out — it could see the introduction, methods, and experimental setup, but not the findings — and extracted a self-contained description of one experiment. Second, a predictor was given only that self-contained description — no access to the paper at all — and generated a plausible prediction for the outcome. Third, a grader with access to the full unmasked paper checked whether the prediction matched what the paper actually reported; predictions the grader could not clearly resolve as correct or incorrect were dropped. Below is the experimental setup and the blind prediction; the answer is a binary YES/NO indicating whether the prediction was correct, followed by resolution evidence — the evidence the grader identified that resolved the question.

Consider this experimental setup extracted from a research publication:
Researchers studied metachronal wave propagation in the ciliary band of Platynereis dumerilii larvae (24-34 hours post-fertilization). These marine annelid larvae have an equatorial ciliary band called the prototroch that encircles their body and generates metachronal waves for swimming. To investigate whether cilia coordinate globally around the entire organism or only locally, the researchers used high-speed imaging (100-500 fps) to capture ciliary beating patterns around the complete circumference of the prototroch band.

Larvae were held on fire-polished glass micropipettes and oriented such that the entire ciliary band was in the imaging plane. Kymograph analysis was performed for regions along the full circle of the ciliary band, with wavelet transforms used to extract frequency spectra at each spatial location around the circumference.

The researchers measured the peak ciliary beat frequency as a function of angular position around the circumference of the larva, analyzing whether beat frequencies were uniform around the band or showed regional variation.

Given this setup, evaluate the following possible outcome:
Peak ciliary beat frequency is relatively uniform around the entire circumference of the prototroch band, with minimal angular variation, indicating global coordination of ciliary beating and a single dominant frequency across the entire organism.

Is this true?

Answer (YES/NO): NO